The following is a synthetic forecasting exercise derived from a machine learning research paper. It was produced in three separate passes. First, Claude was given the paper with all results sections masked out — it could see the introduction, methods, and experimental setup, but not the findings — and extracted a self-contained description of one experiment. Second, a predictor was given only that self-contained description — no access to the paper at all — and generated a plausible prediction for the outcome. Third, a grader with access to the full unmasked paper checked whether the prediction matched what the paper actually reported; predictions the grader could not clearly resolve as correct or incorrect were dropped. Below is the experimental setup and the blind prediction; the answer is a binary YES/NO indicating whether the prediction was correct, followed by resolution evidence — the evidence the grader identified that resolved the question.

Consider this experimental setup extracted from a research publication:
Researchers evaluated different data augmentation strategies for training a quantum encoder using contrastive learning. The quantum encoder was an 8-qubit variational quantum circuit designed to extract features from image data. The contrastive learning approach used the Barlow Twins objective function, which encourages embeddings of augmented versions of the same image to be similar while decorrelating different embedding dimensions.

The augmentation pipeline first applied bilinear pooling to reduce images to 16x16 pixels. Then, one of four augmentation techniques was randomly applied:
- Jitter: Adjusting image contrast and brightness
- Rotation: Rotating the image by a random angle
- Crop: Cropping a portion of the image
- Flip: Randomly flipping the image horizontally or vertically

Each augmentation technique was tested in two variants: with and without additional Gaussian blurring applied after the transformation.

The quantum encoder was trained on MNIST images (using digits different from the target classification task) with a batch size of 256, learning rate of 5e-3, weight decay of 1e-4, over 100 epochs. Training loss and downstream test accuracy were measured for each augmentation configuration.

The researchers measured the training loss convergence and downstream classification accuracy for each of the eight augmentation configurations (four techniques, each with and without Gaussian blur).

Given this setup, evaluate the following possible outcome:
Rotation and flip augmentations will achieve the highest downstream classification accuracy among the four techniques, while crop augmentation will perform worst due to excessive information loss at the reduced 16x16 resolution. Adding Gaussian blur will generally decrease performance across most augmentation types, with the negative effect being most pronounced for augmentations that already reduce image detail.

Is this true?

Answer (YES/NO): NO